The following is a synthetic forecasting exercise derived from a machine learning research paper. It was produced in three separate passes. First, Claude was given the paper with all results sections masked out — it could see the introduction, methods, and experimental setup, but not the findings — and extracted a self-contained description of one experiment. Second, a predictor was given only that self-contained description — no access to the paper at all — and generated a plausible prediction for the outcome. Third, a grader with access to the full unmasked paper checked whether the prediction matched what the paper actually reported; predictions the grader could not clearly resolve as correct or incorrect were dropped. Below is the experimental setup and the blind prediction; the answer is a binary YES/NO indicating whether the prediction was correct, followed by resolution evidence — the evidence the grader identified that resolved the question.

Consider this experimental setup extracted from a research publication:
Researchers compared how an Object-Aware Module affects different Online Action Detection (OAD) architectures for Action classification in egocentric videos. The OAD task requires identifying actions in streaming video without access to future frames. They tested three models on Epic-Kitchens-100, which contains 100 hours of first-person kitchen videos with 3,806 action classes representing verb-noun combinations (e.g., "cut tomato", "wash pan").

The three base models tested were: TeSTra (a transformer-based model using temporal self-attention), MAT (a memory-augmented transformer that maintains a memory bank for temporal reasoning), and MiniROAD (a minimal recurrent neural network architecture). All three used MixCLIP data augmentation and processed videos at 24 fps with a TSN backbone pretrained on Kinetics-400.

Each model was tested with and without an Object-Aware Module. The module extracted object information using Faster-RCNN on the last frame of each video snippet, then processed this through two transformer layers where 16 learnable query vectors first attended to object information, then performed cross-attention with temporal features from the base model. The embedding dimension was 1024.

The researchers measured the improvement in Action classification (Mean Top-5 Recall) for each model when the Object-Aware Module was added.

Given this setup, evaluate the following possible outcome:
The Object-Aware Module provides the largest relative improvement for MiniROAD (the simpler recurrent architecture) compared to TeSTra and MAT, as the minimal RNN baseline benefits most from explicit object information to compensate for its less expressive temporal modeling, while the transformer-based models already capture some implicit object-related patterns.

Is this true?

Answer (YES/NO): YES